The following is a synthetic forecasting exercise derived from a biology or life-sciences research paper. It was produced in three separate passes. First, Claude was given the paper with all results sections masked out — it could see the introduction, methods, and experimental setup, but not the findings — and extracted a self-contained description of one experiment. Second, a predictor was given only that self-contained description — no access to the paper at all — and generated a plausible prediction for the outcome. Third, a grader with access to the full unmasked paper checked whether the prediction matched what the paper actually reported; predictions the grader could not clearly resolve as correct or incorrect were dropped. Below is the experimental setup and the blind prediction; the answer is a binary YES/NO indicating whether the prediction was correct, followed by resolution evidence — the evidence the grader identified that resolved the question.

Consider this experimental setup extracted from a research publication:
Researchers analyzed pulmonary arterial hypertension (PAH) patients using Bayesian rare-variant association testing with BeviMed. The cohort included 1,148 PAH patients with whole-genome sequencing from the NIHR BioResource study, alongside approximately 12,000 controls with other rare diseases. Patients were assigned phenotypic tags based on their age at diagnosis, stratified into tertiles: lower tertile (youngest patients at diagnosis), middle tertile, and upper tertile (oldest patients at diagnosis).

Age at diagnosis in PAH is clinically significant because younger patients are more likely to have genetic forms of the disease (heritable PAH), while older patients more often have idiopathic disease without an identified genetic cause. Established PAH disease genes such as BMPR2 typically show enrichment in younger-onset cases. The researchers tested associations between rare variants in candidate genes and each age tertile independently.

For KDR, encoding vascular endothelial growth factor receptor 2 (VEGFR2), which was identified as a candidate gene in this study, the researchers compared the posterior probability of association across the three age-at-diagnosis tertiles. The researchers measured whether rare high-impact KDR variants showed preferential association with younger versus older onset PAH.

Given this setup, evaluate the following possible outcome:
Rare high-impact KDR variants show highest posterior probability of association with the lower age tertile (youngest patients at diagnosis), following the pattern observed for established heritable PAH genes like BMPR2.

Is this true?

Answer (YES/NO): NO